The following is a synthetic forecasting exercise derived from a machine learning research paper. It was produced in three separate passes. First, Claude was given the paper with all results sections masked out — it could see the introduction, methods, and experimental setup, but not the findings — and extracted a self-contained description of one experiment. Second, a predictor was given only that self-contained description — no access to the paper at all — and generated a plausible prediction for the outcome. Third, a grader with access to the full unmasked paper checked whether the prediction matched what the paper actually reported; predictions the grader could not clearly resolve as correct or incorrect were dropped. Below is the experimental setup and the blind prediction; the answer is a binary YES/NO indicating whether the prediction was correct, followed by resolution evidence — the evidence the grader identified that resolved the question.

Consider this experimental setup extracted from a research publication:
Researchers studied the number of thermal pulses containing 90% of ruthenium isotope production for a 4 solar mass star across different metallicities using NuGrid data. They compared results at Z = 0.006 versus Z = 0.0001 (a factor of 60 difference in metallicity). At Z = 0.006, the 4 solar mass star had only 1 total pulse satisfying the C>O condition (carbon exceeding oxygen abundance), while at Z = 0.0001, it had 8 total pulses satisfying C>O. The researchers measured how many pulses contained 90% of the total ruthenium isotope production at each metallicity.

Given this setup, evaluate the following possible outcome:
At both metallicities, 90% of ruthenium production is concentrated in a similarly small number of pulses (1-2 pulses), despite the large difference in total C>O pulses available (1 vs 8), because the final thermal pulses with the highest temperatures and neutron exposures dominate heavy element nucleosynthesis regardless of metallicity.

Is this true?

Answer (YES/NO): YES